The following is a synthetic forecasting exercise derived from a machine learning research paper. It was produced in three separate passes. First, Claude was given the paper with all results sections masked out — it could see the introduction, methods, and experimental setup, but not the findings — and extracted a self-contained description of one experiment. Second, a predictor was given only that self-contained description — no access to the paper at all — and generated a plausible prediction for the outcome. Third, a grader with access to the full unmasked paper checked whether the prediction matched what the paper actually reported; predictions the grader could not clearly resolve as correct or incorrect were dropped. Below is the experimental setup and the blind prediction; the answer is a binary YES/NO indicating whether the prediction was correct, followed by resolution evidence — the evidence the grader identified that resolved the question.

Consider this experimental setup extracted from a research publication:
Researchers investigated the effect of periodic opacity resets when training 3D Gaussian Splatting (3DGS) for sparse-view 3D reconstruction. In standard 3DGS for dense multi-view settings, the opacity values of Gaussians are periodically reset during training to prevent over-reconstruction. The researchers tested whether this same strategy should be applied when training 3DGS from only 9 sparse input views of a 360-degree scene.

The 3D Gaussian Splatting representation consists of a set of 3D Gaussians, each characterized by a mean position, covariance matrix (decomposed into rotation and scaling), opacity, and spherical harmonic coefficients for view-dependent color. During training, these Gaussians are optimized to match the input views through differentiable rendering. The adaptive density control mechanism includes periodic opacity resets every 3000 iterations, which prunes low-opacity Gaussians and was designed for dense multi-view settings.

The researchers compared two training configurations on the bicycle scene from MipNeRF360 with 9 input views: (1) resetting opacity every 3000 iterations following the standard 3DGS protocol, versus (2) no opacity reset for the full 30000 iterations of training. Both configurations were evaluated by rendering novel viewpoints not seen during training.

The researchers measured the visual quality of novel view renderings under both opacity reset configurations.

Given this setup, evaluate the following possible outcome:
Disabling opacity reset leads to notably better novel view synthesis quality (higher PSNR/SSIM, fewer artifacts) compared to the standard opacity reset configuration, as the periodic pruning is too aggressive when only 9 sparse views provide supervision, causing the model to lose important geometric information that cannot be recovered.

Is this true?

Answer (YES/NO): YES